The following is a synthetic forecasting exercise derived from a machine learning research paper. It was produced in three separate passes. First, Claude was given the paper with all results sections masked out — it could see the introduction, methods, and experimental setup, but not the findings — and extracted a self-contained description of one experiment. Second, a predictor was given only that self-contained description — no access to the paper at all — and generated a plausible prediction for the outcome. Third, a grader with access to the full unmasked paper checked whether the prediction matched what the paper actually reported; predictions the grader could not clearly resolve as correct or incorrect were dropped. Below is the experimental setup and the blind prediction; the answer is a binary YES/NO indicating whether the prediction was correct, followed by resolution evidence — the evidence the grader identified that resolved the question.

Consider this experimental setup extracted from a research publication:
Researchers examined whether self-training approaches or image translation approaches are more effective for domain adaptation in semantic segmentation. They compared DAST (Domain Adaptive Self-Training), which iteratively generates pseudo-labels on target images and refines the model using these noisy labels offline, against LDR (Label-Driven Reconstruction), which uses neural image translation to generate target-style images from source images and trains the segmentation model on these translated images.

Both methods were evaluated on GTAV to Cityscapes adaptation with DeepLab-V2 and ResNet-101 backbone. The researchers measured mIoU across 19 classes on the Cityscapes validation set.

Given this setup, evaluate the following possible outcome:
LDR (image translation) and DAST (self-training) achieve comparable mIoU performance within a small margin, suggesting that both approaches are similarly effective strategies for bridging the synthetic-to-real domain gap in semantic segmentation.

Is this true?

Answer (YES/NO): YES